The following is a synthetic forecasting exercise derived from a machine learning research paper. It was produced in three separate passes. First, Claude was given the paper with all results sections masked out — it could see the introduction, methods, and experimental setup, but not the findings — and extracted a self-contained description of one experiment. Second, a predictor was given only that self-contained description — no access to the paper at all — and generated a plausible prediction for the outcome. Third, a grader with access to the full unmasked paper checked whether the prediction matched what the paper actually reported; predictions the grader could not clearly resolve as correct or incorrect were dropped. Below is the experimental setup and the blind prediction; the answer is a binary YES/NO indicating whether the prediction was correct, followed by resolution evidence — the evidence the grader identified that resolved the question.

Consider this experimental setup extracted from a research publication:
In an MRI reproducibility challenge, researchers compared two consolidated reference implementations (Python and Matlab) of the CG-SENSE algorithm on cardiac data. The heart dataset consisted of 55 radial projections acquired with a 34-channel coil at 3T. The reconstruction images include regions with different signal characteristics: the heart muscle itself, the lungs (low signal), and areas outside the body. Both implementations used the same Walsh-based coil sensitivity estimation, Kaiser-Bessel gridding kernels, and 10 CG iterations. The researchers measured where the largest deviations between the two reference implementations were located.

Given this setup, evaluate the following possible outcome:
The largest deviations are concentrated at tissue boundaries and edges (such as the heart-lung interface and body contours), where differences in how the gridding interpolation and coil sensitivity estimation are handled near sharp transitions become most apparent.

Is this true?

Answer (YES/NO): NO